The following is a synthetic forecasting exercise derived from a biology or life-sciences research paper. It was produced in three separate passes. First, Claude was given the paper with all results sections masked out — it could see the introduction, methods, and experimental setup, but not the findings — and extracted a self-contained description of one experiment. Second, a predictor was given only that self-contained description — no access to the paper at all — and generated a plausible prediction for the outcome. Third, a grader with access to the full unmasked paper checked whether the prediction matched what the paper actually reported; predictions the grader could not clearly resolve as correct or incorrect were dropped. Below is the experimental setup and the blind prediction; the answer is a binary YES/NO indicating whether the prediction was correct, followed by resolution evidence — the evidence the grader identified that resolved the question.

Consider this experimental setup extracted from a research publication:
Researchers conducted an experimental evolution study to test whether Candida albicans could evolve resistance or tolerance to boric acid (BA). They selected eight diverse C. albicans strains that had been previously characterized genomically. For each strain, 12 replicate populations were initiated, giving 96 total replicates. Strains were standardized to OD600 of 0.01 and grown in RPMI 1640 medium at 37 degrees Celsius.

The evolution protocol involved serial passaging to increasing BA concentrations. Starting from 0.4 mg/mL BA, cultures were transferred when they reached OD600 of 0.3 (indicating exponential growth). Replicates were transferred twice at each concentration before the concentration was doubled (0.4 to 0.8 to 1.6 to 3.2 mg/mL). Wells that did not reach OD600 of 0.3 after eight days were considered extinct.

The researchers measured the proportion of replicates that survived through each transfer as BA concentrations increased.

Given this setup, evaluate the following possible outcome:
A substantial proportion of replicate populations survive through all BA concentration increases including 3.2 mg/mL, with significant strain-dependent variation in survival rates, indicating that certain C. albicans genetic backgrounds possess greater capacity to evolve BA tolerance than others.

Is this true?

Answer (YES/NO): NO